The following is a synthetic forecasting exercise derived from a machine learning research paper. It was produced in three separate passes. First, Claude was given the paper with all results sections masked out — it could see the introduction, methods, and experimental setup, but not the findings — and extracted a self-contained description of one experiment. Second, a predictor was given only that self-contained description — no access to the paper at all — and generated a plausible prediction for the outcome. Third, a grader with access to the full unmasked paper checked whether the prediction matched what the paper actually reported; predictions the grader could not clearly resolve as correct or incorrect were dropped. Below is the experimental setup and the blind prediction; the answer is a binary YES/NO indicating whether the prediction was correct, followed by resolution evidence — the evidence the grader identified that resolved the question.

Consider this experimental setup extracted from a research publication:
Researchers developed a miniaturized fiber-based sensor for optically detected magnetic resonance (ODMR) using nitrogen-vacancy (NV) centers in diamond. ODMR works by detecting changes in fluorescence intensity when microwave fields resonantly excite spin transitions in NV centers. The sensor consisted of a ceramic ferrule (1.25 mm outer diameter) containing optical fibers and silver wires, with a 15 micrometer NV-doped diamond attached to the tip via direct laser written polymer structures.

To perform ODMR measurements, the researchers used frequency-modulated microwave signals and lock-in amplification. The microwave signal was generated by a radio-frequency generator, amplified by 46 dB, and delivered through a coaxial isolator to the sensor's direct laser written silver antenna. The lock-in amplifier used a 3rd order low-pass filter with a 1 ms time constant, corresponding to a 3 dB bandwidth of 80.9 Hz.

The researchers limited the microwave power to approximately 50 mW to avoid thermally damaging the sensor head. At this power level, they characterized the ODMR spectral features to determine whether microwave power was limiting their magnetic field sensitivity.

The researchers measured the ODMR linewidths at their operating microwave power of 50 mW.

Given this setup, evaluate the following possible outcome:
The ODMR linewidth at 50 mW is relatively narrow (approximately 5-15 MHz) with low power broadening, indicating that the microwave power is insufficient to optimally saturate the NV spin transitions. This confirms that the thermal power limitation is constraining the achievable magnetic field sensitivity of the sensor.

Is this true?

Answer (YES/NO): NO